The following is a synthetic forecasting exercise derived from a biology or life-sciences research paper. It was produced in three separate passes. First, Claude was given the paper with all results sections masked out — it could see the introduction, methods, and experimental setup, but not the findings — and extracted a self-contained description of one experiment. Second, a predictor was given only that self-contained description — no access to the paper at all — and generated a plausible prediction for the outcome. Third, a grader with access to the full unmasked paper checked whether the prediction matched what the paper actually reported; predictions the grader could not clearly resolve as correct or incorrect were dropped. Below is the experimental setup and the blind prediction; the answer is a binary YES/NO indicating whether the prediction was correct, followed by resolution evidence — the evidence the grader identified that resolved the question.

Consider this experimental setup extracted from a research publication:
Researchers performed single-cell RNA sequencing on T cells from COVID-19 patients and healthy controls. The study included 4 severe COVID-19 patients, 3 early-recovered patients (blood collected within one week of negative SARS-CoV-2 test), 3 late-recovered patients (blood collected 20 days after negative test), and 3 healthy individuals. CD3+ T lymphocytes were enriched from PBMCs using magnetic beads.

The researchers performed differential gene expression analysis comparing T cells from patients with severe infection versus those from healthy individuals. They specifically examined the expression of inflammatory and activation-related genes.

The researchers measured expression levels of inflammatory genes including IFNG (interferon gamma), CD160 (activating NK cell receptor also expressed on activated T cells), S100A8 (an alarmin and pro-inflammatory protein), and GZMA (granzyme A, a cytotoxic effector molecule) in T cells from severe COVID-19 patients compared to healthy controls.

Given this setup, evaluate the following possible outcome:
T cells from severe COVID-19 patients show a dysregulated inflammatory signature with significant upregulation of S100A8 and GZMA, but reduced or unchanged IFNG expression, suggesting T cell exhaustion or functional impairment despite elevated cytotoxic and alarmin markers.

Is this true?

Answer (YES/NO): NO